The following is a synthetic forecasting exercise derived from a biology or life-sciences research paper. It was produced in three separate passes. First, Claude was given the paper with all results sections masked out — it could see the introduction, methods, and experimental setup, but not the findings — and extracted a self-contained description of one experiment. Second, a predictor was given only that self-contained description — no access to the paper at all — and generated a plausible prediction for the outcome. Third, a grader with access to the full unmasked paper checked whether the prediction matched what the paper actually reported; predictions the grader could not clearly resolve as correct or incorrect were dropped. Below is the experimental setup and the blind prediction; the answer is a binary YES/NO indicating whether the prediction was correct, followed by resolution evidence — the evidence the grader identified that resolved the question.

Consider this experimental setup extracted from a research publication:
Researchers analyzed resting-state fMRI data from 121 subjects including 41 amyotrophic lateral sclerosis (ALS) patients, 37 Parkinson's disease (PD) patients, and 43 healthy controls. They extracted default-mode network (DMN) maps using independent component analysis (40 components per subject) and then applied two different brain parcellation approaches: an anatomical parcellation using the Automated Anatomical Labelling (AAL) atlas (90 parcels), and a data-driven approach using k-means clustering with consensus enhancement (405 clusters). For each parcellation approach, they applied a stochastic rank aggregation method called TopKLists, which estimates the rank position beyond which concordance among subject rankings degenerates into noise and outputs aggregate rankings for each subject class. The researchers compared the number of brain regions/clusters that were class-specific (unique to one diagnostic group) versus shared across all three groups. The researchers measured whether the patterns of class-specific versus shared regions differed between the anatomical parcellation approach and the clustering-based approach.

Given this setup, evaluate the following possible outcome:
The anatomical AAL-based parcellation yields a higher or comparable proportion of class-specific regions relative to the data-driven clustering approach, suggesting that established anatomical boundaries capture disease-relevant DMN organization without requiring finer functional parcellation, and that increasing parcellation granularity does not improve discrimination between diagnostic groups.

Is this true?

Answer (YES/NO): NO